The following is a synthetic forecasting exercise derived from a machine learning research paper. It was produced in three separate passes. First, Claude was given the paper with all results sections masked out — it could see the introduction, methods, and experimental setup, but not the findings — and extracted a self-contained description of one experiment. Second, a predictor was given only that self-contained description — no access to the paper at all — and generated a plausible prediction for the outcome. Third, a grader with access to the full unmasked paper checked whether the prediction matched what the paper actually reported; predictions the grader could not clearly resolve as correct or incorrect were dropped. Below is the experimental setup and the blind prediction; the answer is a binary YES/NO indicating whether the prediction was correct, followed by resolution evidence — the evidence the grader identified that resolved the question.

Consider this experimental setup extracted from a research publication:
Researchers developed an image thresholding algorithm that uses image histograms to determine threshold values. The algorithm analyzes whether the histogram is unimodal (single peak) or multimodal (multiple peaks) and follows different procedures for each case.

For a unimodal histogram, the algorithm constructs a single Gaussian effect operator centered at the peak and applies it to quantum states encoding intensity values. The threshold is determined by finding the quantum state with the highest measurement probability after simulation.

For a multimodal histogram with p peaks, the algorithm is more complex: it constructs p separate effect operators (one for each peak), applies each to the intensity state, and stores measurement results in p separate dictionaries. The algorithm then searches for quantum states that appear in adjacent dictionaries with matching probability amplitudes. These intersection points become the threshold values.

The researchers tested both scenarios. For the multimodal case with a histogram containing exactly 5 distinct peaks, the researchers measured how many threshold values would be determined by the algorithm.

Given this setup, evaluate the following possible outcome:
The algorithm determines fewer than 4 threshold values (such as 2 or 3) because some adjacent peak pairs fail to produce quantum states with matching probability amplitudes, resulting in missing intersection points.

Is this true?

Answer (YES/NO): NO